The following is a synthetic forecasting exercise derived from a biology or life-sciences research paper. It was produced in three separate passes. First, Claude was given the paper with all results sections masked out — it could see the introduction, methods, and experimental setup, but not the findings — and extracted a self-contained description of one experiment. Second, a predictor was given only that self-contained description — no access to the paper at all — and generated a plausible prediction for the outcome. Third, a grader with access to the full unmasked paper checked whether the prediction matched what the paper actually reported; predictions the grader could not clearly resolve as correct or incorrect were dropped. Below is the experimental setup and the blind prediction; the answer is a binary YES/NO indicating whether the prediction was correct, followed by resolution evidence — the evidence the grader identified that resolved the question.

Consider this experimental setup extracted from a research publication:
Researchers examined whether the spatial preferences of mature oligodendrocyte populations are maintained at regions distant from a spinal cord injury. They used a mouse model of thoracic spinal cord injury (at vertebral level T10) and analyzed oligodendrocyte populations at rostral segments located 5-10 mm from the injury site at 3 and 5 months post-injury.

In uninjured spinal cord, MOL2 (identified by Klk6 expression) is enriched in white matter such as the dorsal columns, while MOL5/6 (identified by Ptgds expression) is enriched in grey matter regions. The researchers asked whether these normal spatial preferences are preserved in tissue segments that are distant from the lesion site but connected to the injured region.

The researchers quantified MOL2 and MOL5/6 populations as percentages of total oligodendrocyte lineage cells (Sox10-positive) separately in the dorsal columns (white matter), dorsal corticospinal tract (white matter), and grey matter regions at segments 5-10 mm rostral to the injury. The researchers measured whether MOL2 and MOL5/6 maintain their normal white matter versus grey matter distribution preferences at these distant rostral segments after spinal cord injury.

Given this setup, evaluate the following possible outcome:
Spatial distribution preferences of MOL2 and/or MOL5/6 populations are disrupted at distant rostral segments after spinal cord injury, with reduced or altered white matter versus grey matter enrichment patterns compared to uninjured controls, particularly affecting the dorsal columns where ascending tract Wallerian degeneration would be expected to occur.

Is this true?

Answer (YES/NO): NO